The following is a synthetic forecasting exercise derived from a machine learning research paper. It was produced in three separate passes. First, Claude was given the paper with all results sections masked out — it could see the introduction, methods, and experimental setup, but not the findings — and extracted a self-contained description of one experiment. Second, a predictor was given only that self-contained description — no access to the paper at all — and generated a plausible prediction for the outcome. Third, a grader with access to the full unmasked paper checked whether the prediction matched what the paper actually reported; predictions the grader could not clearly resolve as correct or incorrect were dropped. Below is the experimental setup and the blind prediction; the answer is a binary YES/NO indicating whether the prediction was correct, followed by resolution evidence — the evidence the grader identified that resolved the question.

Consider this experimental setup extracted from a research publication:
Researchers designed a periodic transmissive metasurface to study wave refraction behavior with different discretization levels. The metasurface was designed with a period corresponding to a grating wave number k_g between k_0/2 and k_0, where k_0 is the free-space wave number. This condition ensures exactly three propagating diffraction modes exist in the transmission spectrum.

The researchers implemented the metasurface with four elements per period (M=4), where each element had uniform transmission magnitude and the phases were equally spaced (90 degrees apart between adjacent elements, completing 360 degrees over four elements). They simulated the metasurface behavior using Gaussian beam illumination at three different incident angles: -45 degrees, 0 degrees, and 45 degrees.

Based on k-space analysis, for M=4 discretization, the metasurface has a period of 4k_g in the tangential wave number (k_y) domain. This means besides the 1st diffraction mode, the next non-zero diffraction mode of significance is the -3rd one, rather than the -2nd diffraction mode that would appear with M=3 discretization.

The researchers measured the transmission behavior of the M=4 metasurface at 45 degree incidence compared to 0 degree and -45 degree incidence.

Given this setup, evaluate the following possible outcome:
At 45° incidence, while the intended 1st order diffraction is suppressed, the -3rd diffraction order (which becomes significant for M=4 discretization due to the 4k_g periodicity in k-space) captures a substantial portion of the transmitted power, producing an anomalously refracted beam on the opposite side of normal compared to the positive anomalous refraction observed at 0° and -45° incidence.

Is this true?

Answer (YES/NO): NO